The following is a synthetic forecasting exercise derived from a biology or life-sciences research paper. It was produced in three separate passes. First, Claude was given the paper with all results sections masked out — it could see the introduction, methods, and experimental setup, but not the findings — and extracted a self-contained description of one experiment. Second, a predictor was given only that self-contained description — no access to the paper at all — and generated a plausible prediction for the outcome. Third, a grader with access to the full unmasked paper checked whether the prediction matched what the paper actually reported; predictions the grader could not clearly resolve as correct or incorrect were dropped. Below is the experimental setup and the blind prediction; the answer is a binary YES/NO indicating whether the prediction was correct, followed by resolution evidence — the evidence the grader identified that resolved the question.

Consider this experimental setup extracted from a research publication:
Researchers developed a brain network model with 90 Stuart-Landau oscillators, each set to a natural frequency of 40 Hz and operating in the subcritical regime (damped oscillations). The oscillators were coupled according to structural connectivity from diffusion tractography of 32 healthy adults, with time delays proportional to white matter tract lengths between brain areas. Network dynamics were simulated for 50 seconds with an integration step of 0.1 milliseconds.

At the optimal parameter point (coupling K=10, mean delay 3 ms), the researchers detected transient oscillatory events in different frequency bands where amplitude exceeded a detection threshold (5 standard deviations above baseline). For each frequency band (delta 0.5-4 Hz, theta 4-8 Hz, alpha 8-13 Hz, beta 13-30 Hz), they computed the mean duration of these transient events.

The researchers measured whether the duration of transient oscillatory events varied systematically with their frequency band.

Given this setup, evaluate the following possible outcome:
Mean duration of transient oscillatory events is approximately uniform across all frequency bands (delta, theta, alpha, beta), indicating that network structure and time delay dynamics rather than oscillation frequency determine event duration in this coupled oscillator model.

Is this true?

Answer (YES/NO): NO